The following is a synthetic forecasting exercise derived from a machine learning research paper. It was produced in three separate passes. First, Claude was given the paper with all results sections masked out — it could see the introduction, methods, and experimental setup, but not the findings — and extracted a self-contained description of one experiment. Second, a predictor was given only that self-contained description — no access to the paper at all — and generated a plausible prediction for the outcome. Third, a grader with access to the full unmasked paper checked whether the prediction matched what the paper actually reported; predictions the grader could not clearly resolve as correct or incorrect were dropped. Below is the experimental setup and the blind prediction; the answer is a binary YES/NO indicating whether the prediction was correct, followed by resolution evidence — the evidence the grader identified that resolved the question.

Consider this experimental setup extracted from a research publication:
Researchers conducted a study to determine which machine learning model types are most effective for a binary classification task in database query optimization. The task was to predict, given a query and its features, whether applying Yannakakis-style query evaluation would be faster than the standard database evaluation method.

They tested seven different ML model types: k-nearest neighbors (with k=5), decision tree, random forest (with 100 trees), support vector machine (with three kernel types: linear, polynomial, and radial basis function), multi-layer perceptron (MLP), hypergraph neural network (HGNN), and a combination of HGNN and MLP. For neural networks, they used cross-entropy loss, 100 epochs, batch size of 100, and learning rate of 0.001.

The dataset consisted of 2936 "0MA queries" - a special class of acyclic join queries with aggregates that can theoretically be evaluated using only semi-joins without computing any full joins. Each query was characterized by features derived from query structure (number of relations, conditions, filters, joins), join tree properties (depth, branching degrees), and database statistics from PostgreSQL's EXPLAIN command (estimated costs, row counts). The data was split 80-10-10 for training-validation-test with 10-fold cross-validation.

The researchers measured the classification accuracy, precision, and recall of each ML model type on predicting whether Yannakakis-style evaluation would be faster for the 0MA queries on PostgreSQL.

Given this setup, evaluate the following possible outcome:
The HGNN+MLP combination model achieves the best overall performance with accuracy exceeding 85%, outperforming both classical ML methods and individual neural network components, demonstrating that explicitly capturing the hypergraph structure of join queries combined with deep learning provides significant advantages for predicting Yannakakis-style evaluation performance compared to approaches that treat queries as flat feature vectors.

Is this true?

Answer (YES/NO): NO